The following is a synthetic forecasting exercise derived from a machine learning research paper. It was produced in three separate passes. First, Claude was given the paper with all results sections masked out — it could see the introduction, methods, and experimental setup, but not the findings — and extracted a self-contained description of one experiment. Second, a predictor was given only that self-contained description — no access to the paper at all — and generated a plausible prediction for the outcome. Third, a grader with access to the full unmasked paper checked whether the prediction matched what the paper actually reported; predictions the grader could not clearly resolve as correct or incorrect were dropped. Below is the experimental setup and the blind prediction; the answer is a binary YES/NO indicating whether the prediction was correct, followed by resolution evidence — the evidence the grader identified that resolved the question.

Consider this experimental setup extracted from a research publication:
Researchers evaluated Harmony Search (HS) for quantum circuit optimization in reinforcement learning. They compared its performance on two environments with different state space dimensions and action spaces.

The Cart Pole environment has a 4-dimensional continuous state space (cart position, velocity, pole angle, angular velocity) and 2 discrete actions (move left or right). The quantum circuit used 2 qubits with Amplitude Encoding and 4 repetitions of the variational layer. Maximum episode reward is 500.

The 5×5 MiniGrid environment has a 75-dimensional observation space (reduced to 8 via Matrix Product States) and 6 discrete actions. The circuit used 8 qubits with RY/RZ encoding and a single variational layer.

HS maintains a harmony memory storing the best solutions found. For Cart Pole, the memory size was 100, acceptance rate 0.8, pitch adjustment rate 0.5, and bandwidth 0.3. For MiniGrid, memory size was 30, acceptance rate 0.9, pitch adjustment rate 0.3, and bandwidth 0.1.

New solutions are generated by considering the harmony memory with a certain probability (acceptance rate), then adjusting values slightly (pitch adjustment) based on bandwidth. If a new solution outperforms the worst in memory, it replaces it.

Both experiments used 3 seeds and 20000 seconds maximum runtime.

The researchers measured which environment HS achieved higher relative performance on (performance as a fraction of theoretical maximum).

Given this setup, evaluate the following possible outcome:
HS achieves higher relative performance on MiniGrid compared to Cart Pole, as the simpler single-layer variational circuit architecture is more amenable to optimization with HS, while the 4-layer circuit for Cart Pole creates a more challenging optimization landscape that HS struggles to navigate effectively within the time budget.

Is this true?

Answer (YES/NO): YES